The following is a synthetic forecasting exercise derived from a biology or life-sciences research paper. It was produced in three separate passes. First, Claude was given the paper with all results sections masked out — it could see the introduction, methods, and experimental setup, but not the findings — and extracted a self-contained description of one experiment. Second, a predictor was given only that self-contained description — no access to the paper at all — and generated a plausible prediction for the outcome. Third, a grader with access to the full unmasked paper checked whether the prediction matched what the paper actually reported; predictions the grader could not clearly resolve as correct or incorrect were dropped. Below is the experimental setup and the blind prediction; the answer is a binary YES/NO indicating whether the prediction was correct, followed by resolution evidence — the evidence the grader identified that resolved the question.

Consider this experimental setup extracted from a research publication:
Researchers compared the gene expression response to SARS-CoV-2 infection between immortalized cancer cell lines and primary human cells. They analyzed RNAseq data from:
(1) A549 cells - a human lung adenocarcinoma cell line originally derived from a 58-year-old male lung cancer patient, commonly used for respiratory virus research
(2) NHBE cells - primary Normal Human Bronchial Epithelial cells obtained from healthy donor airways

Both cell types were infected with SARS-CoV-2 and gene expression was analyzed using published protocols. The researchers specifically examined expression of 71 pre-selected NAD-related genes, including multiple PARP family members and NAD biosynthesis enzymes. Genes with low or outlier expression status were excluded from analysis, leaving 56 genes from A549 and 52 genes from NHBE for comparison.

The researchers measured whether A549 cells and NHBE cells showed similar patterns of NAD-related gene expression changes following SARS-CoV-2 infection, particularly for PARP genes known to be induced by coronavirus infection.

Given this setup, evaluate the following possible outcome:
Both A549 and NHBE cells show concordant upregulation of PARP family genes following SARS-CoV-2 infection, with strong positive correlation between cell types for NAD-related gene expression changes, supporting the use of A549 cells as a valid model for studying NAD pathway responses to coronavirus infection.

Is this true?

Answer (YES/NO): NO